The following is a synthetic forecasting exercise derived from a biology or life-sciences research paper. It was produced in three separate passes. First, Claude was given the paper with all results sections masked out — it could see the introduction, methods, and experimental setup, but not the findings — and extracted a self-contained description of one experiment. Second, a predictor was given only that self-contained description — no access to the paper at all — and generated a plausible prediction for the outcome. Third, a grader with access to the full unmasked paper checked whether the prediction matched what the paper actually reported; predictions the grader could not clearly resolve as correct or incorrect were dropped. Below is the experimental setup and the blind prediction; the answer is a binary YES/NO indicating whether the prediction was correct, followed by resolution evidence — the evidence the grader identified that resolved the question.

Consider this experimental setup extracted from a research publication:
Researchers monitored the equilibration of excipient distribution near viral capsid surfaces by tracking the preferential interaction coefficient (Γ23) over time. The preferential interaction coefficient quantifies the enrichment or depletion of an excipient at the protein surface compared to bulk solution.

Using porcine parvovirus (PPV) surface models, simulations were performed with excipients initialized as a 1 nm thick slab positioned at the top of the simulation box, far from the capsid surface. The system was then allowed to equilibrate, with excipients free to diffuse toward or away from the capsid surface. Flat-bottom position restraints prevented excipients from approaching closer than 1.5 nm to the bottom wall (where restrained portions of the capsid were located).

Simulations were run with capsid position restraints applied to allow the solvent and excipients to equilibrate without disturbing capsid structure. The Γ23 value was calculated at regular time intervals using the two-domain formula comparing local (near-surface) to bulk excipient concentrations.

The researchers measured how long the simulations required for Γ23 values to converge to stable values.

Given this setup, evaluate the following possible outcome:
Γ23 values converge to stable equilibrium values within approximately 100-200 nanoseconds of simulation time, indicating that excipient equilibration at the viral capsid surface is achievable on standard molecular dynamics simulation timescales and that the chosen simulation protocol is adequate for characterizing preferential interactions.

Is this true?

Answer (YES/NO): NO